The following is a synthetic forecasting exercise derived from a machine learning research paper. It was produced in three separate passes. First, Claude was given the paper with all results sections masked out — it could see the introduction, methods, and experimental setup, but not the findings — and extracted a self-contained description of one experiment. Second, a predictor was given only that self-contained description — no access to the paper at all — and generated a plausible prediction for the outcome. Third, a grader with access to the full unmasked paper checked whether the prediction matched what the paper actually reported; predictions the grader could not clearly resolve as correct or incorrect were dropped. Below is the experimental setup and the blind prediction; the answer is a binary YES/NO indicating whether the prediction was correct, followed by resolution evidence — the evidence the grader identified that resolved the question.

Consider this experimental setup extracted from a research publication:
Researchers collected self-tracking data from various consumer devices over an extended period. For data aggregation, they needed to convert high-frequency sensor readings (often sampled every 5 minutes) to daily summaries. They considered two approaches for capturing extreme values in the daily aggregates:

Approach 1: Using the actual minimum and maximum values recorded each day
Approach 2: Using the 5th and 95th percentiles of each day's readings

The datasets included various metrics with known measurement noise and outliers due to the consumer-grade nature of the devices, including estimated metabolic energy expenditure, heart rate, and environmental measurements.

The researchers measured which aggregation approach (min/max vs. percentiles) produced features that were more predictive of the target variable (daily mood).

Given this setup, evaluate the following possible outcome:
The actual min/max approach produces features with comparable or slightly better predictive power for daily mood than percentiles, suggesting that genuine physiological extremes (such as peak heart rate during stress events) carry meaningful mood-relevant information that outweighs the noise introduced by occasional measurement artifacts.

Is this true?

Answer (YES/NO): NO